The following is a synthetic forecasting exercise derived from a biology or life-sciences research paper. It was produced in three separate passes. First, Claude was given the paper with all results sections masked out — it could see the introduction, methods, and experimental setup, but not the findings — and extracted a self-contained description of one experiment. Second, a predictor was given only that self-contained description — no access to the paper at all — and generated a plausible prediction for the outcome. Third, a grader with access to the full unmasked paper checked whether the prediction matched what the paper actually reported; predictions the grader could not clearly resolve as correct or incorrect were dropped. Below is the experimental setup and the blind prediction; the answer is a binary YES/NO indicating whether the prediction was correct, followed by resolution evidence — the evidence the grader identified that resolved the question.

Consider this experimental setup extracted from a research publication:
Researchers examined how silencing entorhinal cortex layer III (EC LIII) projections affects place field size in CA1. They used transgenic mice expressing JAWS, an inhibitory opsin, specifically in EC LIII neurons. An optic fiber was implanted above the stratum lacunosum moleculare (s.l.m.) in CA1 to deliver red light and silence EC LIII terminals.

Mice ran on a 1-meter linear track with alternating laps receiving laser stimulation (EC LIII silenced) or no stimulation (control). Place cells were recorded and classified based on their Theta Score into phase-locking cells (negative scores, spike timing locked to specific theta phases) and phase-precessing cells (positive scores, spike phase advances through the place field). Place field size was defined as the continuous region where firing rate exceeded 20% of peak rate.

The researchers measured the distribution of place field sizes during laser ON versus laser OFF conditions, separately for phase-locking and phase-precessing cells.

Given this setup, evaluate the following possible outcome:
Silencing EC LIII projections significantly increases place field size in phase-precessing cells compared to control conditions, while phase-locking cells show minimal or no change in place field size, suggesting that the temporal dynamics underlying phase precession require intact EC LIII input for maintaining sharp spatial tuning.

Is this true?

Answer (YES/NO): NO